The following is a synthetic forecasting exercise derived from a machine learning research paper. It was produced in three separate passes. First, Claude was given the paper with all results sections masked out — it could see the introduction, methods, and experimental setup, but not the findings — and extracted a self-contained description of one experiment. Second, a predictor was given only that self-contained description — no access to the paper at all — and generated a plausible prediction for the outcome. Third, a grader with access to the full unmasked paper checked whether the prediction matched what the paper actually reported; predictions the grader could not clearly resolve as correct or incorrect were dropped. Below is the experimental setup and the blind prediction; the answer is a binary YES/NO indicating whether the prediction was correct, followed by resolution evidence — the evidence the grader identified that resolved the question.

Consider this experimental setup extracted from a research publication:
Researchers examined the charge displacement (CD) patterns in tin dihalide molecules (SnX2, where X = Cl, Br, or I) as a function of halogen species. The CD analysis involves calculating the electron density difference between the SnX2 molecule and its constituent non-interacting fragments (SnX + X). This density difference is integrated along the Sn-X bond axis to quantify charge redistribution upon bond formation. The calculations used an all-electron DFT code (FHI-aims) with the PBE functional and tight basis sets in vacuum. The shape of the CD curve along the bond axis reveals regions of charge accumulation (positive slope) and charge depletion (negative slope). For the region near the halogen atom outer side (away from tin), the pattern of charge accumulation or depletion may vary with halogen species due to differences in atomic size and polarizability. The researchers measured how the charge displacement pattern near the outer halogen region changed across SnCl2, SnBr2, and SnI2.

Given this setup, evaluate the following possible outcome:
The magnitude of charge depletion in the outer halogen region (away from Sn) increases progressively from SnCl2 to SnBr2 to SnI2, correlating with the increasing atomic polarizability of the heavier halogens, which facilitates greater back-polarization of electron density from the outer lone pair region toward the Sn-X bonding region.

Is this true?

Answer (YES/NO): YES